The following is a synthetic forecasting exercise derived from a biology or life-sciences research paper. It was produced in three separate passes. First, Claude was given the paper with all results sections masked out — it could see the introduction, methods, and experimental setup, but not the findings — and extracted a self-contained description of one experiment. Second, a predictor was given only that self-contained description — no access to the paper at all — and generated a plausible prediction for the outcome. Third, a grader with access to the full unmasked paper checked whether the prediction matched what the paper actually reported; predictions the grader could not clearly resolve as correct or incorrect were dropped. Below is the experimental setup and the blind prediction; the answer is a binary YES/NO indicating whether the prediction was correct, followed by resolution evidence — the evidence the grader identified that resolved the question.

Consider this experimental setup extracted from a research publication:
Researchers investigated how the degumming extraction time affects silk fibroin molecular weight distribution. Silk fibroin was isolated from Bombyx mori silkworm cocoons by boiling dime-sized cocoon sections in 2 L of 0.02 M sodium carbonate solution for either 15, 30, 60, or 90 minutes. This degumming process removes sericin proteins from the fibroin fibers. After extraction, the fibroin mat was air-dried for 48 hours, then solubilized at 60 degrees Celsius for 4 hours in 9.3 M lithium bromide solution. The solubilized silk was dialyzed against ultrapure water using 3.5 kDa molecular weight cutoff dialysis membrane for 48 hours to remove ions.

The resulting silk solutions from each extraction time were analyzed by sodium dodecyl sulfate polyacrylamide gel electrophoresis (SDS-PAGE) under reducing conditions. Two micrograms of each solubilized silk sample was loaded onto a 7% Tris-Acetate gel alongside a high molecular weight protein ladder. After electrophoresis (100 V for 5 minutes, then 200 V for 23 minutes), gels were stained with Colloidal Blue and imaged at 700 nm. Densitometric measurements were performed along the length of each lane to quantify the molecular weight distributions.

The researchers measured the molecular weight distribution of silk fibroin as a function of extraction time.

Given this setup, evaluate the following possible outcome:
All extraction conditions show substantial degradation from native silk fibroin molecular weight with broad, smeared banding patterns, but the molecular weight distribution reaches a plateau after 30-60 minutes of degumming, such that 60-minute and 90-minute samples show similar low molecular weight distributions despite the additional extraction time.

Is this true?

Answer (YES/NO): NO